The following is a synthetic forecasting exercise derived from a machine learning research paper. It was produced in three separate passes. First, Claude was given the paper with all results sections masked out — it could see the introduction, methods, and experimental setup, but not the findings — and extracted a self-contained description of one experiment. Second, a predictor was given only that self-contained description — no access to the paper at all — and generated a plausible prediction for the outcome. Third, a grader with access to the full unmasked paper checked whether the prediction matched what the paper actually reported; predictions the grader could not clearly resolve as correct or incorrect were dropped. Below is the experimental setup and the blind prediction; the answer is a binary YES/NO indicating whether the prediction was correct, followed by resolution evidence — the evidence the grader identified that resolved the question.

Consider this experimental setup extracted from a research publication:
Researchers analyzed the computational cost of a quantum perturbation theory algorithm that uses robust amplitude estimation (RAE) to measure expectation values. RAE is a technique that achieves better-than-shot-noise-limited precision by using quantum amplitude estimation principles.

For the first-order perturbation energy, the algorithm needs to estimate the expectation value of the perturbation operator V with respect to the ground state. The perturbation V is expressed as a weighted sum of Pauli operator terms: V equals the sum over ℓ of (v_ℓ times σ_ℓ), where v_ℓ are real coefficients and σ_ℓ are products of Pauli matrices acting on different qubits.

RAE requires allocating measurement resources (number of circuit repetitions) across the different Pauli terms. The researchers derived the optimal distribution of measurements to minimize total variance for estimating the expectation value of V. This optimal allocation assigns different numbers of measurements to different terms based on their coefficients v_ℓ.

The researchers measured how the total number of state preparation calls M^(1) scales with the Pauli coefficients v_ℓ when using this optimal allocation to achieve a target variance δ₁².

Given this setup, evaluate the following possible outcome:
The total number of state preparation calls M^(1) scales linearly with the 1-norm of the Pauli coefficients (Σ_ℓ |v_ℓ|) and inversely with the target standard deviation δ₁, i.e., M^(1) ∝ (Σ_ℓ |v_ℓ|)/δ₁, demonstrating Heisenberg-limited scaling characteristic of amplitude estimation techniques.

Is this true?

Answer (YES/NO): NO